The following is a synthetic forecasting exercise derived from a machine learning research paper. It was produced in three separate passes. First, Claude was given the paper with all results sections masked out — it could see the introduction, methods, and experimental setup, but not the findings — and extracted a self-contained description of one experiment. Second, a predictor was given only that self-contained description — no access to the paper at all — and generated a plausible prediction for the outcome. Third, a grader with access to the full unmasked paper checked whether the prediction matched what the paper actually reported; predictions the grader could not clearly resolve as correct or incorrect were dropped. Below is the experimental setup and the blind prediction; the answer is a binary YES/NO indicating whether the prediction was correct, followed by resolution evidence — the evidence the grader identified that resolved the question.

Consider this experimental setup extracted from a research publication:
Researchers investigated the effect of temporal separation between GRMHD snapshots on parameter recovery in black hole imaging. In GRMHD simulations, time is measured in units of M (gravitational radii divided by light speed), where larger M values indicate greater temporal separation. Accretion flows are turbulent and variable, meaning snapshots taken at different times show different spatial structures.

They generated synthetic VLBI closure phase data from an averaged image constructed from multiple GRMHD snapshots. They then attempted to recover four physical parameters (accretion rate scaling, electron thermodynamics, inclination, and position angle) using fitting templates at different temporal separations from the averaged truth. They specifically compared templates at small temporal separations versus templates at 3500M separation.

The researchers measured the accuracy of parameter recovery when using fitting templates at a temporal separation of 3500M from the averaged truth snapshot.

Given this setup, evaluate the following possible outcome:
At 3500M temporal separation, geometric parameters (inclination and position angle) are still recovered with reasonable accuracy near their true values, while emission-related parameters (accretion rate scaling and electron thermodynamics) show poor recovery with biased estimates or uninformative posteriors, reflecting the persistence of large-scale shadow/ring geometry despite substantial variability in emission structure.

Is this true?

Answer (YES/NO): NO